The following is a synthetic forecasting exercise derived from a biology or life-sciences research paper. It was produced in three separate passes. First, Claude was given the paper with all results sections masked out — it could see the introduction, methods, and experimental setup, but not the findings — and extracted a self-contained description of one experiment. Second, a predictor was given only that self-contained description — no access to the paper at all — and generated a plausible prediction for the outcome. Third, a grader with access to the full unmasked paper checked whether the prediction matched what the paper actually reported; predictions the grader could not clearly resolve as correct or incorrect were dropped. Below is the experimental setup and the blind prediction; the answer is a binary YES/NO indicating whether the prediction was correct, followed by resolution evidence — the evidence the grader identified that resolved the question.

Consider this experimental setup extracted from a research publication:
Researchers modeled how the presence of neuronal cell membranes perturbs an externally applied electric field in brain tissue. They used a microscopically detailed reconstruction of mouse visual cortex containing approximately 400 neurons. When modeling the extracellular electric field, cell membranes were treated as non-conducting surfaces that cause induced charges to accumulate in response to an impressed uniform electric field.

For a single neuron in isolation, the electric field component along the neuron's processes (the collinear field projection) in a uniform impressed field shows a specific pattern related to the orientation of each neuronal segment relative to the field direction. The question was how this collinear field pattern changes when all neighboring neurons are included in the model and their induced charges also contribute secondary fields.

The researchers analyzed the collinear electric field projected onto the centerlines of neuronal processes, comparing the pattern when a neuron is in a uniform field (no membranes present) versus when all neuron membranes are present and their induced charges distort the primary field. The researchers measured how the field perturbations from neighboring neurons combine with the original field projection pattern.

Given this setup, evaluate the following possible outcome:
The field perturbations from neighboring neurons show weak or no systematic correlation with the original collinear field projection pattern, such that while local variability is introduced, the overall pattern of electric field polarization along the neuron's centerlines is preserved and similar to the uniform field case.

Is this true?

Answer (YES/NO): NO